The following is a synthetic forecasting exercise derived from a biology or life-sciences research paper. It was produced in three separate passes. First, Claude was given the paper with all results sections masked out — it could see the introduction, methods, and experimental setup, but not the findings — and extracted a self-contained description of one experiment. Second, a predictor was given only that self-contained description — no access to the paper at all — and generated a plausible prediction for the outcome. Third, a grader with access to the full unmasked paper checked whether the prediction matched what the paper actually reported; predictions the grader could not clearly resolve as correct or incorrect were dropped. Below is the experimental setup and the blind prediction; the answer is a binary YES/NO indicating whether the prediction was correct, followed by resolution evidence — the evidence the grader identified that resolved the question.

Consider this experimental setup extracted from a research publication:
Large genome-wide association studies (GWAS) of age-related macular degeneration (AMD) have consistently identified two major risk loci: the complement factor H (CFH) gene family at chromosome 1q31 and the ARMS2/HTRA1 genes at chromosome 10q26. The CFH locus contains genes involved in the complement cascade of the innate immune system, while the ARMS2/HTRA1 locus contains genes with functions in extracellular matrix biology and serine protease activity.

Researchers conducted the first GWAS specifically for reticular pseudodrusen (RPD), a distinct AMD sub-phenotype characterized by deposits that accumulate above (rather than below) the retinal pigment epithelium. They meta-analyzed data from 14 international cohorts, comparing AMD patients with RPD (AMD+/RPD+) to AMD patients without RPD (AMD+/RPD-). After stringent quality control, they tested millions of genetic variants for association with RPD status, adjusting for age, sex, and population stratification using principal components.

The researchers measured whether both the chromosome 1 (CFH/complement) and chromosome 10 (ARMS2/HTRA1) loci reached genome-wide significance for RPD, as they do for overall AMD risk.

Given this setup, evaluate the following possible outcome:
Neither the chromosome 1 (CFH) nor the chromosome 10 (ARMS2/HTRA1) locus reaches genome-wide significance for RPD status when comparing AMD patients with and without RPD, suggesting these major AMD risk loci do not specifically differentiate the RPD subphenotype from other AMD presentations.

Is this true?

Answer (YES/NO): NO